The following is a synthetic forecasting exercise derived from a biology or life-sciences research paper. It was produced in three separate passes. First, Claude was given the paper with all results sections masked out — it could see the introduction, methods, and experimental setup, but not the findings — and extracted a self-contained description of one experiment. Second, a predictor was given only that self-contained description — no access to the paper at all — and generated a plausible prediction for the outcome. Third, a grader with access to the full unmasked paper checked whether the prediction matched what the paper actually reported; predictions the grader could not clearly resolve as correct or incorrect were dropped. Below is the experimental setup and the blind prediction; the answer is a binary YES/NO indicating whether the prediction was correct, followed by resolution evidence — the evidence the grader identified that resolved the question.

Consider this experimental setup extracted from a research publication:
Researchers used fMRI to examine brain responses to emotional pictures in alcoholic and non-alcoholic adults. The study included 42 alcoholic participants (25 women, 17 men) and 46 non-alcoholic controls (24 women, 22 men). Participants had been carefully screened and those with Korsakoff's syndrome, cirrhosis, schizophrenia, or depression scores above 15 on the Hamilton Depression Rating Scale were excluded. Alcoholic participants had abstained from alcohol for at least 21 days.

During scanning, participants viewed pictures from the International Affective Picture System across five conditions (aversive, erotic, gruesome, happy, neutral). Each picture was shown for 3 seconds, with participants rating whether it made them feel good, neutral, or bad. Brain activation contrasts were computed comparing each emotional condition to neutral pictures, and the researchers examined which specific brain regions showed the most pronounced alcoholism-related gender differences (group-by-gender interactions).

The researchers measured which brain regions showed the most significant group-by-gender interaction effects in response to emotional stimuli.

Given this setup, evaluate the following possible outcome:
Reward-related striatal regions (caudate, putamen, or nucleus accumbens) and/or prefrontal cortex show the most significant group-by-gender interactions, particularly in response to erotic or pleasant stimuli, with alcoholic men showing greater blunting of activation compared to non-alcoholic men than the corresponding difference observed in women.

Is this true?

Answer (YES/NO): NO